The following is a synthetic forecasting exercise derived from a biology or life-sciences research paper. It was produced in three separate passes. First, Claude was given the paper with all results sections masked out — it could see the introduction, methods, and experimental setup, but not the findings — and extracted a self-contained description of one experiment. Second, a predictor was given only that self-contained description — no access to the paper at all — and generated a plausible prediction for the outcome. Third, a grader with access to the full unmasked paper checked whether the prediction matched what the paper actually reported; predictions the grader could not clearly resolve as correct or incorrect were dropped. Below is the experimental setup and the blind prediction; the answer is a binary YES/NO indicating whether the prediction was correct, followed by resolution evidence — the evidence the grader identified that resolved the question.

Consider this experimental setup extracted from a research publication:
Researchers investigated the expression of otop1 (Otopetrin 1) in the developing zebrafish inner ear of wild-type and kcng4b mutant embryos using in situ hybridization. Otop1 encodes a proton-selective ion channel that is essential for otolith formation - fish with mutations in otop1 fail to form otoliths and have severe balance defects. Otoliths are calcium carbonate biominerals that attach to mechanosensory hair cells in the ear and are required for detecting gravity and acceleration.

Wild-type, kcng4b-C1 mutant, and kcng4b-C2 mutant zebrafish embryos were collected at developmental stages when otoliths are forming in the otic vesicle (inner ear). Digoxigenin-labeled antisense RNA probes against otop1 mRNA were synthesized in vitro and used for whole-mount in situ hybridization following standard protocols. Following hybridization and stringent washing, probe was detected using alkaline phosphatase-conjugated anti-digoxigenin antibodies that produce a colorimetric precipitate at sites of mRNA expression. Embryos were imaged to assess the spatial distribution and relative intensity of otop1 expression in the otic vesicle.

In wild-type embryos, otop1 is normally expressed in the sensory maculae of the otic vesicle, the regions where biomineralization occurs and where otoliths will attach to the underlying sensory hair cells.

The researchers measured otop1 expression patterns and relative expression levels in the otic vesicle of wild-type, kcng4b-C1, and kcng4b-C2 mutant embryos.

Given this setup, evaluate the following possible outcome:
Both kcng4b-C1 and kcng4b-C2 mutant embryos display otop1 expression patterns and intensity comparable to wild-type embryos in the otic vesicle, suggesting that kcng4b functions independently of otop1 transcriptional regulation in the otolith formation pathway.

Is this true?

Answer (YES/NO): NO